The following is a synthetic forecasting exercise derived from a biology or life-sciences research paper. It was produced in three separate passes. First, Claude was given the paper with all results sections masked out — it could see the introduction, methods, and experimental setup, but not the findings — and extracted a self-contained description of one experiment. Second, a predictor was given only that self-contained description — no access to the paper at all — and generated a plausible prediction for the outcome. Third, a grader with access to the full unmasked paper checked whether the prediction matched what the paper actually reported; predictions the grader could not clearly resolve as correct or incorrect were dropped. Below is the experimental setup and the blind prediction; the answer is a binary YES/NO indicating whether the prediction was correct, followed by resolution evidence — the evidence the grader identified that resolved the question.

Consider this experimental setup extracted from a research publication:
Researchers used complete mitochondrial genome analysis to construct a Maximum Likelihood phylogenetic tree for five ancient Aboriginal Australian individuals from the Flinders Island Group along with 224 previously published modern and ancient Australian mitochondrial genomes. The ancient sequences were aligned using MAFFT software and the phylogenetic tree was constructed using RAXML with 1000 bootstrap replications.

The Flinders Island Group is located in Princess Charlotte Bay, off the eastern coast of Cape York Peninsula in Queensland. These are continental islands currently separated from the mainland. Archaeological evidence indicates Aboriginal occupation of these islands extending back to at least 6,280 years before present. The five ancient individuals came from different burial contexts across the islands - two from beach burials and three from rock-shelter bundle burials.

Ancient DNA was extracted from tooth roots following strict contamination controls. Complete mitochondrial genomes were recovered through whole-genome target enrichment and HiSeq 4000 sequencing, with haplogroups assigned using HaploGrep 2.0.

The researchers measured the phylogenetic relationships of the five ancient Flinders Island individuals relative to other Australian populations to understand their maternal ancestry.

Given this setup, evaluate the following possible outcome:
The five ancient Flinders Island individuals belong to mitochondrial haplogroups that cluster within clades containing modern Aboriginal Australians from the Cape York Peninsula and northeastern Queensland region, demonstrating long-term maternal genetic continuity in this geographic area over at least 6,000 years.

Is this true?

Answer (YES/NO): NO